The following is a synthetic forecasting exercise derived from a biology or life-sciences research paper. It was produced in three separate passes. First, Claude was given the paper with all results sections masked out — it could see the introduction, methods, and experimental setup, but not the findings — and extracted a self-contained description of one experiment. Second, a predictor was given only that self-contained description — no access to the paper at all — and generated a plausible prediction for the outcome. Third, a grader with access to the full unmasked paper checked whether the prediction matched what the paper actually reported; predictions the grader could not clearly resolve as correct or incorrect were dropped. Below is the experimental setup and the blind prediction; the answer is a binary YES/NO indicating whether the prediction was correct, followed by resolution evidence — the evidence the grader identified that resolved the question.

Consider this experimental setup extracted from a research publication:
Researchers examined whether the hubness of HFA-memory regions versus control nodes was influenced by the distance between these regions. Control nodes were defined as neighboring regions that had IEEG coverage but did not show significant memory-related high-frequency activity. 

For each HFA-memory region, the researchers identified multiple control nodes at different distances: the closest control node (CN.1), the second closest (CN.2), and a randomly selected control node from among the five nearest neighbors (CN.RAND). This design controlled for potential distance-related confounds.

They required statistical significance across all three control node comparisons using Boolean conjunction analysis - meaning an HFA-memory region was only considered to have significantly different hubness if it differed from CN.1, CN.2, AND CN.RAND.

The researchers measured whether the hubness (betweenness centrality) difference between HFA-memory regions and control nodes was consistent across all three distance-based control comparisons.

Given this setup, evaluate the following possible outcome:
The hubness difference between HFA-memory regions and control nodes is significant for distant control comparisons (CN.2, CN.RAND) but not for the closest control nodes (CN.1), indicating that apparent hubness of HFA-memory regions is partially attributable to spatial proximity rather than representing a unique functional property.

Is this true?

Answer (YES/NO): NO